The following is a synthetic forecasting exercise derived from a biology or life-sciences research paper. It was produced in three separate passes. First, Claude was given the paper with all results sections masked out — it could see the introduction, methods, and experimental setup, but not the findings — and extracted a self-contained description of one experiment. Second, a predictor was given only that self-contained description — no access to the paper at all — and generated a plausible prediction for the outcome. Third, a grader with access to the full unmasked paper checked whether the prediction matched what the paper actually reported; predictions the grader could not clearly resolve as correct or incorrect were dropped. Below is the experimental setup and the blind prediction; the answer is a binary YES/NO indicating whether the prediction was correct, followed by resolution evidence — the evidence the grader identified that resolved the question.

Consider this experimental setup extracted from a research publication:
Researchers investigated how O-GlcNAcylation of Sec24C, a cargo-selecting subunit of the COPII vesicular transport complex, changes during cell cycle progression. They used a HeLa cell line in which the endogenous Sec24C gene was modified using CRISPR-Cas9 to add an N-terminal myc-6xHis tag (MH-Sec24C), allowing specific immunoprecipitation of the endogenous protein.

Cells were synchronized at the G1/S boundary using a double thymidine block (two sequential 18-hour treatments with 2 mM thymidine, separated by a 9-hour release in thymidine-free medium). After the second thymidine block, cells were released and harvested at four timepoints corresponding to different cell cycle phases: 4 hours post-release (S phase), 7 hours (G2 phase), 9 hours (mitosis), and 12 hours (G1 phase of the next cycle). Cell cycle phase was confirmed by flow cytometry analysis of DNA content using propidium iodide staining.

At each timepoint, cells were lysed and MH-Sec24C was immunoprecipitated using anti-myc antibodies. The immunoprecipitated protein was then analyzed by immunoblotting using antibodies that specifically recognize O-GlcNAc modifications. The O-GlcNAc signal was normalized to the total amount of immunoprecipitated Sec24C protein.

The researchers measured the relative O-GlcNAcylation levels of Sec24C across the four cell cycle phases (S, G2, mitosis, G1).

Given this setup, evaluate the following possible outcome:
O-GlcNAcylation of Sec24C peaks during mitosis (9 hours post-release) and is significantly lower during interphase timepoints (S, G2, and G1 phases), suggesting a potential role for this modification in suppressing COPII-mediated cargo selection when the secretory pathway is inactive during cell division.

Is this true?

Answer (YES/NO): NO